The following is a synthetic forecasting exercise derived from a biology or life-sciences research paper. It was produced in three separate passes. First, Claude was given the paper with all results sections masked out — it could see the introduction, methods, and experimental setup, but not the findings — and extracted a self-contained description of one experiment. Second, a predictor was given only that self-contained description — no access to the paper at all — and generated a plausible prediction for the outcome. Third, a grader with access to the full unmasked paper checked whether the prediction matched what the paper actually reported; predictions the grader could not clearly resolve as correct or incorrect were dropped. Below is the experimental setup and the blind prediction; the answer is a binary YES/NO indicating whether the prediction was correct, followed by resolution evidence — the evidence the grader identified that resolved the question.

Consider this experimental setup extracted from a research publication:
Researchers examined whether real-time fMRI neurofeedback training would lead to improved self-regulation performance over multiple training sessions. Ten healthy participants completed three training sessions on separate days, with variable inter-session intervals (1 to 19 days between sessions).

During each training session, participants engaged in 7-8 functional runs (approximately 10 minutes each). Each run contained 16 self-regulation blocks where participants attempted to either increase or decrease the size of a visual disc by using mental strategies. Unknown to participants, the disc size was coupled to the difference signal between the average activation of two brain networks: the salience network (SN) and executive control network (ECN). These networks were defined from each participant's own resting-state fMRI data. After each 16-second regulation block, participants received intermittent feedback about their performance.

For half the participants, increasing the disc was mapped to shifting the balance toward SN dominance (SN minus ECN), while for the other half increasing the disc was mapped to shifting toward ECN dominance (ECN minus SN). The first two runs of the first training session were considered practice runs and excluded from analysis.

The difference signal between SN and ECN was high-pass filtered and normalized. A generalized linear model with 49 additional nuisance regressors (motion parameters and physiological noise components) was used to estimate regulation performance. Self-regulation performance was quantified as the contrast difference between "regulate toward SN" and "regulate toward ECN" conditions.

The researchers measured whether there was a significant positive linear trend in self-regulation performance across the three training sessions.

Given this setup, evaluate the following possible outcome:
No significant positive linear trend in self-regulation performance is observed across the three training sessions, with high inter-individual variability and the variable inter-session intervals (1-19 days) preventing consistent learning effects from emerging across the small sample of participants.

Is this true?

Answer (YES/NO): NO